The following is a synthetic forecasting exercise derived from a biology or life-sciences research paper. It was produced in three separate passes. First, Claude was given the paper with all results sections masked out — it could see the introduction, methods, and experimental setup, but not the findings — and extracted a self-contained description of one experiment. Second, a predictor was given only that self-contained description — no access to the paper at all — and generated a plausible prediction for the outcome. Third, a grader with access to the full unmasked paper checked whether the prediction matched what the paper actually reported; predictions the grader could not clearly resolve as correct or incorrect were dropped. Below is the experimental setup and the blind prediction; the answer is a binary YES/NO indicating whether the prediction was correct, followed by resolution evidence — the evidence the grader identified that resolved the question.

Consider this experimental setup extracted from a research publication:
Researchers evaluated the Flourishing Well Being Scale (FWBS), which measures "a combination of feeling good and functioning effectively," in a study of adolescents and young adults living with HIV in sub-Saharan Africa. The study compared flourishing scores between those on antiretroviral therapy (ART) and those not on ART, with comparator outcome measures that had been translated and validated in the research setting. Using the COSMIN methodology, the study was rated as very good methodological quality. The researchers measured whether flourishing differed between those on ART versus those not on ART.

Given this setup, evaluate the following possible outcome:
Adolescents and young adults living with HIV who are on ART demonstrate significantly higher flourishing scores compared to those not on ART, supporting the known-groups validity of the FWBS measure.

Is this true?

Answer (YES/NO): NO